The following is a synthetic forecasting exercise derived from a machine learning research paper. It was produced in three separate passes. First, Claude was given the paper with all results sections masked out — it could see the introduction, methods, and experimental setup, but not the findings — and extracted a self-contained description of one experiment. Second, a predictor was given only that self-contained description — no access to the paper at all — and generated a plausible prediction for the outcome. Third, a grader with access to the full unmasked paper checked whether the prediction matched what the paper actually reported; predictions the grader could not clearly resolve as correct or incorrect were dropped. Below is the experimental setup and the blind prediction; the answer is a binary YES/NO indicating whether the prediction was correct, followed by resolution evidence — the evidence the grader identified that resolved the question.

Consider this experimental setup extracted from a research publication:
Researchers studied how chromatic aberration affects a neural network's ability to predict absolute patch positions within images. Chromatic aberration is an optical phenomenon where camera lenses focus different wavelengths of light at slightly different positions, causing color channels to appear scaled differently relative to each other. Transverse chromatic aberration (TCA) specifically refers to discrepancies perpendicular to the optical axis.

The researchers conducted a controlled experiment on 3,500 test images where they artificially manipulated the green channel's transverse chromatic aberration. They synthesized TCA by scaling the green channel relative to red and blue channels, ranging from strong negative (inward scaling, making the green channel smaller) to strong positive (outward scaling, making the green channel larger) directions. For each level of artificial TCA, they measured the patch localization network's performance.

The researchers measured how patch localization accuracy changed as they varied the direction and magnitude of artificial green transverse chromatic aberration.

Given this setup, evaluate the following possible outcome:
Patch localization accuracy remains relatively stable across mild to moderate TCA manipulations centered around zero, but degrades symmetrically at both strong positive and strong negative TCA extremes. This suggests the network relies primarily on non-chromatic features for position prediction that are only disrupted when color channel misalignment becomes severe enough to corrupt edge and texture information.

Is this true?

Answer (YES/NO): NO